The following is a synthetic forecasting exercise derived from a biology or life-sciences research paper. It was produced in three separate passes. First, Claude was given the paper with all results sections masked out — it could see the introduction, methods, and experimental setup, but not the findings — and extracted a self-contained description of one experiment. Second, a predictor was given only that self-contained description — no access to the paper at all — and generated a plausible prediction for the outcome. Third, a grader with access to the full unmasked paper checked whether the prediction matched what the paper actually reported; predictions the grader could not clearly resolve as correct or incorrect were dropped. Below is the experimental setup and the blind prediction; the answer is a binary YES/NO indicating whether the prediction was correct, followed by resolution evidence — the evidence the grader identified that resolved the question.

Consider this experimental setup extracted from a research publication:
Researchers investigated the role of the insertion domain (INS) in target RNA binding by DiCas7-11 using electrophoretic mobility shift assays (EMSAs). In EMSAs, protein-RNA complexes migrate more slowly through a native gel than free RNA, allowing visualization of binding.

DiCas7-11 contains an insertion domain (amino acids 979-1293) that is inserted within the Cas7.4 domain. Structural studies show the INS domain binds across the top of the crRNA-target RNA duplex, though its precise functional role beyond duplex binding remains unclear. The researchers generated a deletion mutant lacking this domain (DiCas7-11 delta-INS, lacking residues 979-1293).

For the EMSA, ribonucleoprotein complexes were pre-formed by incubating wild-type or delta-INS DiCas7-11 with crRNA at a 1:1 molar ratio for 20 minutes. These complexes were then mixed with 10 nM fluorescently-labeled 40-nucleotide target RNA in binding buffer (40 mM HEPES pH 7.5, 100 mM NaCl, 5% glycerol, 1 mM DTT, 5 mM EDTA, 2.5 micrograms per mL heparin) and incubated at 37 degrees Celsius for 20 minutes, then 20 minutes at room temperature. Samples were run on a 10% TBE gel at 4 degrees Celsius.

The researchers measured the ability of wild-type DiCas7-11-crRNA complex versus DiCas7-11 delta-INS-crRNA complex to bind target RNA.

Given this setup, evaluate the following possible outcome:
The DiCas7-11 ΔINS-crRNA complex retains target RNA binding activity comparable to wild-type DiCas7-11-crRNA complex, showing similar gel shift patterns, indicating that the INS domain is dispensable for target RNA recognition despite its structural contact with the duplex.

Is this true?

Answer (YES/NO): YES